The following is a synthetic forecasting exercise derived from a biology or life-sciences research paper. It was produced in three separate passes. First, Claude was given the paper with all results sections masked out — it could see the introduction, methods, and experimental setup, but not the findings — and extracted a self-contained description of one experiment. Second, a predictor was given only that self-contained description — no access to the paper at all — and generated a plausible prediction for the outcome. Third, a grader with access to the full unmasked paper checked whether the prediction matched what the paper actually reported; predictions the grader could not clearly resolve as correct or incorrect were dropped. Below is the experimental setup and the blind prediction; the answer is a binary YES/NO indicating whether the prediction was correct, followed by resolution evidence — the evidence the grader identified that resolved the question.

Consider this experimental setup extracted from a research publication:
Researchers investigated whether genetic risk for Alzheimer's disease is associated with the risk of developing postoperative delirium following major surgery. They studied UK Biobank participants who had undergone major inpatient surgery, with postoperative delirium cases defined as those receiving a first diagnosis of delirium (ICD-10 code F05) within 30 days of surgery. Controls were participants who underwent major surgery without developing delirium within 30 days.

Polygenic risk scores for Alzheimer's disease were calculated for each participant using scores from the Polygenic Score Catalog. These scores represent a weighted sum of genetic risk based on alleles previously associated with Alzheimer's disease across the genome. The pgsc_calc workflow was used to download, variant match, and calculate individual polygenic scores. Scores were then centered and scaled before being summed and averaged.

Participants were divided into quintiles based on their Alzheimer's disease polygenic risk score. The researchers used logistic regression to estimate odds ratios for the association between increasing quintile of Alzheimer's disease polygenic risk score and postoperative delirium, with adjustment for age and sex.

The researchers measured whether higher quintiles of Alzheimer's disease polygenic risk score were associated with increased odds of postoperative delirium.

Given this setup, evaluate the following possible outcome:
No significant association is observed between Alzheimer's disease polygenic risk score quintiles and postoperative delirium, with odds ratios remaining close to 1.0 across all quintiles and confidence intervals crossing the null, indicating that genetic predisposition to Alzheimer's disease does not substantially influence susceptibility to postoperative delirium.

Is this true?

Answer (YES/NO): NO